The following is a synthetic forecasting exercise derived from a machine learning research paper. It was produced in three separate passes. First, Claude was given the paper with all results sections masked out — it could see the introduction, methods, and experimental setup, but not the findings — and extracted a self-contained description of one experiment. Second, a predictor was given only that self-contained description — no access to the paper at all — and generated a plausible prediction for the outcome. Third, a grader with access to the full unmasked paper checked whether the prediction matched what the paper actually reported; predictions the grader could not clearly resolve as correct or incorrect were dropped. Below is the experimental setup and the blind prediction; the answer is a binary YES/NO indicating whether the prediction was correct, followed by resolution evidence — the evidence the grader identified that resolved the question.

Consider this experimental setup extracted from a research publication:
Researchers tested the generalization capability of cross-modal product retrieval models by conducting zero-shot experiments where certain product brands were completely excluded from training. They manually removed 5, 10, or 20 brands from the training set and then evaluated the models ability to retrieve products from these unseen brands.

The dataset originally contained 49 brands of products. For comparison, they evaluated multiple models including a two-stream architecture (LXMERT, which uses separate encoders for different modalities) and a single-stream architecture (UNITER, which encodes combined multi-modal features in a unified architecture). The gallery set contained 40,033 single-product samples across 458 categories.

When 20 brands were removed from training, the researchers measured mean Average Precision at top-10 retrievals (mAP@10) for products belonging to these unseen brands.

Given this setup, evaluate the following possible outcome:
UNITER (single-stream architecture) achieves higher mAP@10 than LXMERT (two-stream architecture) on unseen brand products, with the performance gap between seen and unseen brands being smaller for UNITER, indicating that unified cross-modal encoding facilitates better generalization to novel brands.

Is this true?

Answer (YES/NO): NO